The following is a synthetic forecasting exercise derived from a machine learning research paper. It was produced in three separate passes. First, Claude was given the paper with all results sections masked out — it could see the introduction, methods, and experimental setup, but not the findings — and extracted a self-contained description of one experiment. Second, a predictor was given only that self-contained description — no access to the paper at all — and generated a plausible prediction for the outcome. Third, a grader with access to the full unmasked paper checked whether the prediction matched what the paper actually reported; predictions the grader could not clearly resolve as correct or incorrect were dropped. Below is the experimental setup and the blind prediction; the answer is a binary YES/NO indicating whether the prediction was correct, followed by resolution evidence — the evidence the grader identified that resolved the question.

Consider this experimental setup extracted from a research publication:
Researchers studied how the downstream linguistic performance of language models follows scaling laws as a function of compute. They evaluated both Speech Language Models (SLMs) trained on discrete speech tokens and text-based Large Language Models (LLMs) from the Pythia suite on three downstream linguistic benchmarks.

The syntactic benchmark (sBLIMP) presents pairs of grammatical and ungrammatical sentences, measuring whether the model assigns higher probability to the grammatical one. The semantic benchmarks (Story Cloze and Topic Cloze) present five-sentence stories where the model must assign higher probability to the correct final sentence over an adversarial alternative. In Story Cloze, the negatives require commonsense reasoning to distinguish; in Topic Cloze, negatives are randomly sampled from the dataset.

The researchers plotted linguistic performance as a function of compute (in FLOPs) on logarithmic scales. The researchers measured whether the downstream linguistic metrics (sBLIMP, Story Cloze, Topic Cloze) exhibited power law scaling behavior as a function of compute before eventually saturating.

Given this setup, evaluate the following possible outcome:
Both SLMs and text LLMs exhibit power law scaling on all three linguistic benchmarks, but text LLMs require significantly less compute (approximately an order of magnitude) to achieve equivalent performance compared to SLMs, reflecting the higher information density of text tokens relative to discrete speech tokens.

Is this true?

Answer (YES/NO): NO